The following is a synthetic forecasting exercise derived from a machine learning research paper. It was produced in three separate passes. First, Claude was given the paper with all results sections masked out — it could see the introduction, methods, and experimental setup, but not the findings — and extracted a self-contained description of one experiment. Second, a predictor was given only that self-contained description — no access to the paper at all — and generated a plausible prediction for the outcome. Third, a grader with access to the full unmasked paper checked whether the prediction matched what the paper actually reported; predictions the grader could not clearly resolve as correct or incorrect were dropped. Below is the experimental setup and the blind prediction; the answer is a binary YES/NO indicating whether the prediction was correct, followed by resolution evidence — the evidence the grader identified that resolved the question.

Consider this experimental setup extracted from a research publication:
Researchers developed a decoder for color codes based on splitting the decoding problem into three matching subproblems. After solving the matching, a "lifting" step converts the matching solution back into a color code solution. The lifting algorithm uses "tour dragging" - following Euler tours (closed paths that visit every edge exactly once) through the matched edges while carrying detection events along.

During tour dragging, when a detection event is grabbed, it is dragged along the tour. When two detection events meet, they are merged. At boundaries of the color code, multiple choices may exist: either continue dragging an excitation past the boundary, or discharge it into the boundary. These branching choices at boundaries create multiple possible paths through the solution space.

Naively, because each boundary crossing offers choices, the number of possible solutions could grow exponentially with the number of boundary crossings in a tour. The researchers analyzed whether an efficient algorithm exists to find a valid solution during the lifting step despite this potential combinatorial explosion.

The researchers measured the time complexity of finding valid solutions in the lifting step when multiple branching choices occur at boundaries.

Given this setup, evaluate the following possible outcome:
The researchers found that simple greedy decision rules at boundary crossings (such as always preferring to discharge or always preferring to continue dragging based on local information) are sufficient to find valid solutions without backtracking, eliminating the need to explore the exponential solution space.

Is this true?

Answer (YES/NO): NO